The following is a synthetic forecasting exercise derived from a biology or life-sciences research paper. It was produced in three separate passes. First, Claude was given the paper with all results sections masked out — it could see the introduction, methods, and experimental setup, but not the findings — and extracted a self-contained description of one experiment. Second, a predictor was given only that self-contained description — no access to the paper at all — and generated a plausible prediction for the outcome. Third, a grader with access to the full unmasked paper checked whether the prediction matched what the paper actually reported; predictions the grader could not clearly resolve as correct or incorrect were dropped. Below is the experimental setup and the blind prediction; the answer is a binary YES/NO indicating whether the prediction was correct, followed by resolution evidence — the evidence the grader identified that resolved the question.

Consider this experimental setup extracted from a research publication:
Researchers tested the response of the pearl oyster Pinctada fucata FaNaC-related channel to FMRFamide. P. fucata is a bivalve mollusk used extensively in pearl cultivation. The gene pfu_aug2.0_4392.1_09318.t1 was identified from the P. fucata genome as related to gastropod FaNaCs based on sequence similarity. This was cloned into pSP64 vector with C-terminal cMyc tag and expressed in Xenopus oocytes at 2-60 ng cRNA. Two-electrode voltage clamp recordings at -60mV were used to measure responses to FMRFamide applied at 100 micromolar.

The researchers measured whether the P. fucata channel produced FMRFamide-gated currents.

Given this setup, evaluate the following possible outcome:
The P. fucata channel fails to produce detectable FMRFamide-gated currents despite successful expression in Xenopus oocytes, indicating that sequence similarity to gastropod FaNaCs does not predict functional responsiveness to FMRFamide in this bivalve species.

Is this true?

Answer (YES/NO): NO